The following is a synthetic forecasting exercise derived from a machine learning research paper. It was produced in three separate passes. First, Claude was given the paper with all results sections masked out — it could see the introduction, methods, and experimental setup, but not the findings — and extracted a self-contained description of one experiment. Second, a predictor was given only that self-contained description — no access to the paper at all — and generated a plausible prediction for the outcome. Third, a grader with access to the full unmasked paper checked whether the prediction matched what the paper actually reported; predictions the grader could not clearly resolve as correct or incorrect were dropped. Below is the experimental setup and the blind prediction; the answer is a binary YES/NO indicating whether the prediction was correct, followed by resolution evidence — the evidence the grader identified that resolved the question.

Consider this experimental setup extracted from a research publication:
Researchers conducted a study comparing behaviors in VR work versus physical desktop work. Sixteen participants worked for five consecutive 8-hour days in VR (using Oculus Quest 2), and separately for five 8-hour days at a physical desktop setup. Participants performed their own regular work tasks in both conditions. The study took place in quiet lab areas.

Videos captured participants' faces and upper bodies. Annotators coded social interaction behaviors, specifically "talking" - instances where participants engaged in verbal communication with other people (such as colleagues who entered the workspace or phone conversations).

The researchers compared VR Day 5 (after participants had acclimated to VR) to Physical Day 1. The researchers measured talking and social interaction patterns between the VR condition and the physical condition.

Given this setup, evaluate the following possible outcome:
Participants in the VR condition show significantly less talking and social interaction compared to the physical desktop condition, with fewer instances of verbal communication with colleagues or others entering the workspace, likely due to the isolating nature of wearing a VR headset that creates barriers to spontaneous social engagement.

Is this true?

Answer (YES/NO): NO